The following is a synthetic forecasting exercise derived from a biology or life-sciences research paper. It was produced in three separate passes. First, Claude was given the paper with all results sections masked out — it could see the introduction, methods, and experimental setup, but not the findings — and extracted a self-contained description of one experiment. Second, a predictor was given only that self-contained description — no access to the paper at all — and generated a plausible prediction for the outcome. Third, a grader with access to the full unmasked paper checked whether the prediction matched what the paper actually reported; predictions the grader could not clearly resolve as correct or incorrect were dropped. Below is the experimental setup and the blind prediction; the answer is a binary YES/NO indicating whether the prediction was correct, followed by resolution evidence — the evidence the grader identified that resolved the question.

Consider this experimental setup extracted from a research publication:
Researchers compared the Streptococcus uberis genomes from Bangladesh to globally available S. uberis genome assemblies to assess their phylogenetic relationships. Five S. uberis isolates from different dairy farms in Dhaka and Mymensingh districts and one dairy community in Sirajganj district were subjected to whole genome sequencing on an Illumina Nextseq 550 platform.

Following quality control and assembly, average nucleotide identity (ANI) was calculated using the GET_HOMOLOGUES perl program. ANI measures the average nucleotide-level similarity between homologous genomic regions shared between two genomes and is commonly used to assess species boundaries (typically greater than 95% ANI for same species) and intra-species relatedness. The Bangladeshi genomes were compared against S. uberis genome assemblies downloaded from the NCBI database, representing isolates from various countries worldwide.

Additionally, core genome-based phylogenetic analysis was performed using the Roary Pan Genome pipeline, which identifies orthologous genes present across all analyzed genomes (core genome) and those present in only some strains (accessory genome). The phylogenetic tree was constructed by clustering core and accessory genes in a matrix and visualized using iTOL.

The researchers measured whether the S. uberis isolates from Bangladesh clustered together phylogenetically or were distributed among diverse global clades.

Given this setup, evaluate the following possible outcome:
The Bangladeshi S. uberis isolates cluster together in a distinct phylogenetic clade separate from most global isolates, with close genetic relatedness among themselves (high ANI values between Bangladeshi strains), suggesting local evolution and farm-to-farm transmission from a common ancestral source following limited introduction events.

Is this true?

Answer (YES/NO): NO